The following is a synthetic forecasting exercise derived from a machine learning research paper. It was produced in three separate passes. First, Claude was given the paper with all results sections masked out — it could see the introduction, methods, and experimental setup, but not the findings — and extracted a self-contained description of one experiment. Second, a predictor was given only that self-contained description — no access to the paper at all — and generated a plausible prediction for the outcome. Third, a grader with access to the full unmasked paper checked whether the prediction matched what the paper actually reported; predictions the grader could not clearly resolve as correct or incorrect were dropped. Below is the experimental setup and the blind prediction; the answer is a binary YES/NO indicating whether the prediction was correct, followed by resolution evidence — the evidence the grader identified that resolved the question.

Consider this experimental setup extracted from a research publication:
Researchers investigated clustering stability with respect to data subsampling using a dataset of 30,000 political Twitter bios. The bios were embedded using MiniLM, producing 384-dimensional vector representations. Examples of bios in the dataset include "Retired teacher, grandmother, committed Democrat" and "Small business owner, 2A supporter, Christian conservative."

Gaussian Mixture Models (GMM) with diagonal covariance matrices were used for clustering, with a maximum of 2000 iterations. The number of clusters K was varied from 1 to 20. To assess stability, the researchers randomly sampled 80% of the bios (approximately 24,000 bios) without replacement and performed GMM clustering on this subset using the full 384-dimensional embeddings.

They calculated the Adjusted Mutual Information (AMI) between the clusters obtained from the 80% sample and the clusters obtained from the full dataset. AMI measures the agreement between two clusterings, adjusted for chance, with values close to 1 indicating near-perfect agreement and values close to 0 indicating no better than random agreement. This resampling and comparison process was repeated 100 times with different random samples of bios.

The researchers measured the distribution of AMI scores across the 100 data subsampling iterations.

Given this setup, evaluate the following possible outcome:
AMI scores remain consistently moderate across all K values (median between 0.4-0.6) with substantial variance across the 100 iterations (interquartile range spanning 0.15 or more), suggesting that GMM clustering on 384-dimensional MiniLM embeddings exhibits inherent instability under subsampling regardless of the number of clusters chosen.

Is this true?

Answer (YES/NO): NO